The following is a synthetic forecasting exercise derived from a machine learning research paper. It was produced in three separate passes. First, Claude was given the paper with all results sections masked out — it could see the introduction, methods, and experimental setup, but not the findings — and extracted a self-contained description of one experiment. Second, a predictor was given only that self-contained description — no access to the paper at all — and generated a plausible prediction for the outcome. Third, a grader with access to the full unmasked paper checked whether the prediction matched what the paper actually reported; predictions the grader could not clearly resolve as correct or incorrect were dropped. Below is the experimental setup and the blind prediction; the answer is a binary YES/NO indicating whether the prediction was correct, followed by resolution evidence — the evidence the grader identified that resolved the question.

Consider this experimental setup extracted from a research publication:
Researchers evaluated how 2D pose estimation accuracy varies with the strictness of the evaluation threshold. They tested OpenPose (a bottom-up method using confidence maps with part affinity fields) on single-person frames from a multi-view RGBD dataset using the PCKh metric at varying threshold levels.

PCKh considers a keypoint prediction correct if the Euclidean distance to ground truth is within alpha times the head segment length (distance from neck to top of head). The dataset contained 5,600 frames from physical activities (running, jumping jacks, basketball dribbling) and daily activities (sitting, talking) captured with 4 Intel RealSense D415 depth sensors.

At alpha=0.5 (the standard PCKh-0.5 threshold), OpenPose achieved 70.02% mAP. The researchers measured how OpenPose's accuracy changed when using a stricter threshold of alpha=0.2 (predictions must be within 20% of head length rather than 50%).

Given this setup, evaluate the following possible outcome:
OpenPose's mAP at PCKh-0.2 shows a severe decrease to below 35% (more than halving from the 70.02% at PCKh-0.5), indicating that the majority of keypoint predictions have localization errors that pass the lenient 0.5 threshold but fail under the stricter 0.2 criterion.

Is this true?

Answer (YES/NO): YES